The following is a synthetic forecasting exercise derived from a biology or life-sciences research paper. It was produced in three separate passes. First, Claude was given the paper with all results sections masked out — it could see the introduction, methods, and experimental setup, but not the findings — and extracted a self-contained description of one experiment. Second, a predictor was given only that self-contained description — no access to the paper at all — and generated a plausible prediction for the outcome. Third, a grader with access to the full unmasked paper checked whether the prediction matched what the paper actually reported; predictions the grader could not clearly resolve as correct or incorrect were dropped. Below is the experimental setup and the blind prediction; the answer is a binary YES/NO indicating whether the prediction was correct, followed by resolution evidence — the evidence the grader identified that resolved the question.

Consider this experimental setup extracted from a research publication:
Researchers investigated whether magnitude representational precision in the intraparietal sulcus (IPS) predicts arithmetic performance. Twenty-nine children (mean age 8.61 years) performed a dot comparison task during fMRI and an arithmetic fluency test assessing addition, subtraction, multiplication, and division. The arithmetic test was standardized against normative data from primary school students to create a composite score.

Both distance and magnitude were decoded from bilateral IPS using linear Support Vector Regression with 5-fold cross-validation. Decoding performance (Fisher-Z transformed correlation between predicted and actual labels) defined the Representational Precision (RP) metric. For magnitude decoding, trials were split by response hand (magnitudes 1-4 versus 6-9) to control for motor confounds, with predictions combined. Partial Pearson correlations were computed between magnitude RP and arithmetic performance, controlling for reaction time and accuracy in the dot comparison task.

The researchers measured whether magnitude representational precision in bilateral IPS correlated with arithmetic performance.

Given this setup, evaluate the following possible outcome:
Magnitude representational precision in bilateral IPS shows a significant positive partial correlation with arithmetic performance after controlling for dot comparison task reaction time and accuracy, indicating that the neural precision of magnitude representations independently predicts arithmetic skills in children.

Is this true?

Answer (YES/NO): NO